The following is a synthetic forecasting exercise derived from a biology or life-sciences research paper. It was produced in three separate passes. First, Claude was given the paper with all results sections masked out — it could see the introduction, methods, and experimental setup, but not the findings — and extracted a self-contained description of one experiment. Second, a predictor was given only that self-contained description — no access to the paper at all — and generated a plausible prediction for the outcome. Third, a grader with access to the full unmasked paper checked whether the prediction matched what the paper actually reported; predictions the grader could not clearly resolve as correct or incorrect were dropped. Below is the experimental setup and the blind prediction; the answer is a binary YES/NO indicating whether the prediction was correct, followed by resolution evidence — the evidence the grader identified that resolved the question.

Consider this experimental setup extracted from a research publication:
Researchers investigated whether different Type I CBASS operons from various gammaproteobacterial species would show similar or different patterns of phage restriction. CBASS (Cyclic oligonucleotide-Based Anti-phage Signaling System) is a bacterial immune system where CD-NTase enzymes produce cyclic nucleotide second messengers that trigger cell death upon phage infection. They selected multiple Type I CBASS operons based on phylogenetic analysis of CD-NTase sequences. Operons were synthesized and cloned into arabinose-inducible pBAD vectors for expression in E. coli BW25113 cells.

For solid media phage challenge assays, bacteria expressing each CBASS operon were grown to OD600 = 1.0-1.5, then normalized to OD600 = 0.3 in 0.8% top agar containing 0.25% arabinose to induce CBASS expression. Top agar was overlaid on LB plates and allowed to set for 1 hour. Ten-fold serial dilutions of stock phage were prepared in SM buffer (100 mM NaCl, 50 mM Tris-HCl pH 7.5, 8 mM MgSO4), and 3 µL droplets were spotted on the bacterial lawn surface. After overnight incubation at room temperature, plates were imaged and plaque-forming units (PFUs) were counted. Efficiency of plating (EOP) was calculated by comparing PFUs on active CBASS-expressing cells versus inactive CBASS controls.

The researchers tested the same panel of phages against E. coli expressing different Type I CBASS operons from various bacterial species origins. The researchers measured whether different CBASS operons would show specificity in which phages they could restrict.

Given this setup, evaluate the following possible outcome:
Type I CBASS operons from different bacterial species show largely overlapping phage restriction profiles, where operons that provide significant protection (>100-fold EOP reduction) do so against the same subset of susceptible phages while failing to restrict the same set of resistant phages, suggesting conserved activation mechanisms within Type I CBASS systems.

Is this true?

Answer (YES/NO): NO